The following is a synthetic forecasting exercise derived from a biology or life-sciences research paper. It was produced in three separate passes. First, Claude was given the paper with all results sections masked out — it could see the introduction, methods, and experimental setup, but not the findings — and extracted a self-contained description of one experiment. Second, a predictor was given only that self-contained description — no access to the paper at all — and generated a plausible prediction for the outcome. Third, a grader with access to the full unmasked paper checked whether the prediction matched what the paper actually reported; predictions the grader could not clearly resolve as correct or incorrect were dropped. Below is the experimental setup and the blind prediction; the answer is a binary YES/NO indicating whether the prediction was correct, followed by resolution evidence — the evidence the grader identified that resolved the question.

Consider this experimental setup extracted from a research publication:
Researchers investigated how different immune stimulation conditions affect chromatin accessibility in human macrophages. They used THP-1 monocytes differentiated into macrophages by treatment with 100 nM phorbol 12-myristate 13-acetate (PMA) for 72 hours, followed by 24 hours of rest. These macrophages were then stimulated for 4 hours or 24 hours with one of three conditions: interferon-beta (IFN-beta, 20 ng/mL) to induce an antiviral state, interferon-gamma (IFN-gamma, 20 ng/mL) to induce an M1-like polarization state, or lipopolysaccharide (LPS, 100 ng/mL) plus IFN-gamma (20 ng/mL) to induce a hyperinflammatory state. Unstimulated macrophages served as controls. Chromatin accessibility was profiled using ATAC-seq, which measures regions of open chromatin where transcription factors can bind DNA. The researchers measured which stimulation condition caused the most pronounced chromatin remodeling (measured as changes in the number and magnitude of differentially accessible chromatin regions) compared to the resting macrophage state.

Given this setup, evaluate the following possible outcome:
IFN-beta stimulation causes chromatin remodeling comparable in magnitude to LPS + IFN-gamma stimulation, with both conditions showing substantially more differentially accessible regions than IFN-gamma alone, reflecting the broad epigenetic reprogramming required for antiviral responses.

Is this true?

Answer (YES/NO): NO